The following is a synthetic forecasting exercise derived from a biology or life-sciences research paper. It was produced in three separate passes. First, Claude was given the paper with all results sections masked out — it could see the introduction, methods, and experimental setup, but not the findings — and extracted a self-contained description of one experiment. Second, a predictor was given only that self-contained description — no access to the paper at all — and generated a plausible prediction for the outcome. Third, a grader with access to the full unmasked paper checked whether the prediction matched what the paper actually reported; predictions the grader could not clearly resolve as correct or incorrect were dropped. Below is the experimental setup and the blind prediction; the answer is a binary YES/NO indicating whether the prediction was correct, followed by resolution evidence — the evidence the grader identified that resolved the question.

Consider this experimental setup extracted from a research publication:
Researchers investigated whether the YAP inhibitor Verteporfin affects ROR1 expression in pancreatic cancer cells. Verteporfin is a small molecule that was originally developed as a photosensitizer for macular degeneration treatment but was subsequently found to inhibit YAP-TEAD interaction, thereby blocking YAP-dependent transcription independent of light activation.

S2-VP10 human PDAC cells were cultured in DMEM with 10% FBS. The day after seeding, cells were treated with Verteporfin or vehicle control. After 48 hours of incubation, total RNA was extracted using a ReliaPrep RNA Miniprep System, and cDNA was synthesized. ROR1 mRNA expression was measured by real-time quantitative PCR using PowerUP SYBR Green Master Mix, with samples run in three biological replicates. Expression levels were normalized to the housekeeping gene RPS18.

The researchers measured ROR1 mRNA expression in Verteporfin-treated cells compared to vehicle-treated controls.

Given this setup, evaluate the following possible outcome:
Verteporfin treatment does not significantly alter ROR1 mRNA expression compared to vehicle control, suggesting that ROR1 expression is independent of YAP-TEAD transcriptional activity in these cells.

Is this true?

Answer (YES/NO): NO